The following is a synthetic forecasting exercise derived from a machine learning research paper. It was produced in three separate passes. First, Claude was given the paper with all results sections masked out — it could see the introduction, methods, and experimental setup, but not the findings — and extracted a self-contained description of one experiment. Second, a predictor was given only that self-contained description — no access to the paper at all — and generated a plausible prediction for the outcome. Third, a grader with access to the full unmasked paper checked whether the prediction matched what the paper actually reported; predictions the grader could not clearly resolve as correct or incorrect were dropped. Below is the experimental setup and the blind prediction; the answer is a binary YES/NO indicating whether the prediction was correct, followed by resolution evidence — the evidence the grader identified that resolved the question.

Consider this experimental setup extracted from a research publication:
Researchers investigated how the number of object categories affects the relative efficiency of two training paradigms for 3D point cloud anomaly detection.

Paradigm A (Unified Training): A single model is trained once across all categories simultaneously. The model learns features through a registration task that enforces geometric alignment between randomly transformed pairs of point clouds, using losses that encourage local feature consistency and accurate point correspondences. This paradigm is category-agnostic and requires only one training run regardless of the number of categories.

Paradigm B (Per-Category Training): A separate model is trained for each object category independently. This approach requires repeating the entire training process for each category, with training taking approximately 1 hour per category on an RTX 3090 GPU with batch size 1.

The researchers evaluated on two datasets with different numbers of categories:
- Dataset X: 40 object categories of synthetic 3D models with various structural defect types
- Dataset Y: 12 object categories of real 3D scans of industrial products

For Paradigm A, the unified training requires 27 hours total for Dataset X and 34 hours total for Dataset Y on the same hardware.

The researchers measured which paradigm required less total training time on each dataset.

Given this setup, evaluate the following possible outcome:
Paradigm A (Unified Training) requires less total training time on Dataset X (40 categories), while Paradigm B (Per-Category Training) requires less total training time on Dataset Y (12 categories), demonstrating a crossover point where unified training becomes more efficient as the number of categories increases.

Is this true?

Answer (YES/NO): YES